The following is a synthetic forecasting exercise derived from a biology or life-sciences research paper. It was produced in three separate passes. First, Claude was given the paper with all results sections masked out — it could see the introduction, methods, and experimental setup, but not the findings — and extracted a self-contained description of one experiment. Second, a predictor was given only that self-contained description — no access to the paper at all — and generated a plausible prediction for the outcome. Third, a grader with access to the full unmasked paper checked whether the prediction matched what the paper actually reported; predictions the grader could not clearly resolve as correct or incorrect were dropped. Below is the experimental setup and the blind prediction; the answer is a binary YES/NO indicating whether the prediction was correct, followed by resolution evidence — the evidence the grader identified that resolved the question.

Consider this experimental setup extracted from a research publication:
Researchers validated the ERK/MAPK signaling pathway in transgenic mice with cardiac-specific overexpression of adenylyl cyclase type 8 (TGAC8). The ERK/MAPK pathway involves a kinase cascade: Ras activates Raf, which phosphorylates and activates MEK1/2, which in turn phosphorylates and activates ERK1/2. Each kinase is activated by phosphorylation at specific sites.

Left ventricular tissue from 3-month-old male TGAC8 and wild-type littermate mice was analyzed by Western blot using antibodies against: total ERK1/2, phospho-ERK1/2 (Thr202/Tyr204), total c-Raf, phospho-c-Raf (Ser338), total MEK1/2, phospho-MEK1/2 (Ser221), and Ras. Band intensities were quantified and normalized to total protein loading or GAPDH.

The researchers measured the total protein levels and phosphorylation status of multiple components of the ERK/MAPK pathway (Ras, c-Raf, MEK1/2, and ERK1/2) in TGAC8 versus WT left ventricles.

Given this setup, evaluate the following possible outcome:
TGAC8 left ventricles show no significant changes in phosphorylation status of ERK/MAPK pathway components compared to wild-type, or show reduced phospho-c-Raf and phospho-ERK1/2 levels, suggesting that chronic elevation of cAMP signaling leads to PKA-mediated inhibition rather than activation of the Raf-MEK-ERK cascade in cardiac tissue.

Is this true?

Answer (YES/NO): NO